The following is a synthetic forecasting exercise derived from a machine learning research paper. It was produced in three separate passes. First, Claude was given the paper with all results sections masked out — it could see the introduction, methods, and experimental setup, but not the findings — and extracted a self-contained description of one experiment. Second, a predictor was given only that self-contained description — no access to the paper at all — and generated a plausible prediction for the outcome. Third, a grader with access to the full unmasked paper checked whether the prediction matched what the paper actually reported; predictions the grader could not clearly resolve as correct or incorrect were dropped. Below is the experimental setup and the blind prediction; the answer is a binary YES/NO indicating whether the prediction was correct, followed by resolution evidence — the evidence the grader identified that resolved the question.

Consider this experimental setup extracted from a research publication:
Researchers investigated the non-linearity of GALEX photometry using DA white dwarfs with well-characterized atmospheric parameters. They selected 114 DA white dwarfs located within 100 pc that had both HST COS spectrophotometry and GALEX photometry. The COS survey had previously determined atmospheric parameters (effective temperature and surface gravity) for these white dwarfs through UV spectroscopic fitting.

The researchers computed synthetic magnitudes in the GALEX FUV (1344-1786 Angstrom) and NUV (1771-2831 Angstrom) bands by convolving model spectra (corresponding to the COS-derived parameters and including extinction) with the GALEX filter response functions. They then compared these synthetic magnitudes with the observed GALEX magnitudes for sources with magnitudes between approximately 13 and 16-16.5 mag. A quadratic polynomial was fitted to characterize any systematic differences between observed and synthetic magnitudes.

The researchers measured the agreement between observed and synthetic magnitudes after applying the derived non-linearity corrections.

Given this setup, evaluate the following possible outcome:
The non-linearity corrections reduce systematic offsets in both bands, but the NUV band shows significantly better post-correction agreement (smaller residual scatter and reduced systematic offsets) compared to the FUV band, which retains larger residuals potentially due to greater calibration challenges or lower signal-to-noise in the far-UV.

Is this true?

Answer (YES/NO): NO